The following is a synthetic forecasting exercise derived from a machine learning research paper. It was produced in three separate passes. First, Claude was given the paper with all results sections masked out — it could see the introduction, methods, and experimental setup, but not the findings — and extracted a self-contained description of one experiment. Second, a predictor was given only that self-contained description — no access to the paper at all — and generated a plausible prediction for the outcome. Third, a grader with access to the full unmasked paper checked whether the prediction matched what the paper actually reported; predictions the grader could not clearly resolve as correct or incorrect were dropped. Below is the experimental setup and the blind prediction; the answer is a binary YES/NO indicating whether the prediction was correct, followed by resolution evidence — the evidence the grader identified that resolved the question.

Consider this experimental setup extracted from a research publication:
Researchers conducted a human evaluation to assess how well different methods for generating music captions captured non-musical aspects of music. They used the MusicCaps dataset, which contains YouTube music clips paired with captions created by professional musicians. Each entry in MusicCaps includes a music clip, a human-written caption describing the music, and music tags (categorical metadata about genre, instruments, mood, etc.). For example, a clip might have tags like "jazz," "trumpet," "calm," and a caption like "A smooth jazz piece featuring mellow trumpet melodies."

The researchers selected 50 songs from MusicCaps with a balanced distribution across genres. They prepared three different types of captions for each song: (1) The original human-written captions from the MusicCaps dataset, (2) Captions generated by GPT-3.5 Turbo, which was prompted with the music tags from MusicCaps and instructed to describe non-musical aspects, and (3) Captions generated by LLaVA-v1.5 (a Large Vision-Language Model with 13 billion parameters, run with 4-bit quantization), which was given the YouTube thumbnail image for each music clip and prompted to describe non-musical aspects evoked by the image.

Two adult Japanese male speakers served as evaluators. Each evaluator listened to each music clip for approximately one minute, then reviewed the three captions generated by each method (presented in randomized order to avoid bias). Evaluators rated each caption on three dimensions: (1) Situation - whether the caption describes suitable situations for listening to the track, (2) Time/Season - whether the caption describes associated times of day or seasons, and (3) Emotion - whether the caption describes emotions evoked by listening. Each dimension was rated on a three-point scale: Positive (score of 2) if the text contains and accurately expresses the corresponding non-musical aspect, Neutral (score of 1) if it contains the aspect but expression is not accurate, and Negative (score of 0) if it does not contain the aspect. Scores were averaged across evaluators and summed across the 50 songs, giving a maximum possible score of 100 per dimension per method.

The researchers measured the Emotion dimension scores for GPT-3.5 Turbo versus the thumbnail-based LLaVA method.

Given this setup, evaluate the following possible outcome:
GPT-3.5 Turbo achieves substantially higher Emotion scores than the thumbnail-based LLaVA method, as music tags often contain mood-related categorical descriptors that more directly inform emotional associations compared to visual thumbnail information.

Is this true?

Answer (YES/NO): NO